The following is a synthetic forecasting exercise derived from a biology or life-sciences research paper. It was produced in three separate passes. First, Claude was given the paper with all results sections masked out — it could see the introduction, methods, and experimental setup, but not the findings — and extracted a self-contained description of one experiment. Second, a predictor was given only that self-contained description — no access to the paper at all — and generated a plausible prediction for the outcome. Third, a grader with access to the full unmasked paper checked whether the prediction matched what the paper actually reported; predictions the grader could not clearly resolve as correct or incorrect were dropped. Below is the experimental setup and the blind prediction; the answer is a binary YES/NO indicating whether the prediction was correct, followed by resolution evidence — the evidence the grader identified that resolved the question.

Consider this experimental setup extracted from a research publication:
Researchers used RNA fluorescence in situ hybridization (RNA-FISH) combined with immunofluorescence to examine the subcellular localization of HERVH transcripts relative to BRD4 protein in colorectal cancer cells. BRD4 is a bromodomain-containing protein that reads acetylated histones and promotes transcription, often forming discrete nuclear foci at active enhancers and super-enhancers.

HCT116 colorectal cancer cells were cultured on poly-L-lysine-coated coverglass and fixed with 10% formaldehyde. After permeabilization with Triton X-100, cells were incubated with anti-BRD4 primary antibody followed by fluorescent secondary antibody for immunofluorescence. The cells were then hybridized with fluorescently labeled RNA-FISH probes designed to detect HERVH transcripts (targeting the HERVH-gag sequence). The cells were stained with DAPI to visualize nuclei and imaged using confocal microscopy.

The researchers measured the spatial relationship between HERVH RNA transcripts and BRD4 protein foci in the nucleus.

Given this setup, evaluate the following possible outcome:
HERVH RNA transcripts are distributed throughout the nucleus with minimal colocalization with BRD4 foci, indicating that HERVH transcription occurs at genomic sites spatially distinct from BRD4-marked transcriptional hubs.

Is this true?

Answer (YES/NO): NO